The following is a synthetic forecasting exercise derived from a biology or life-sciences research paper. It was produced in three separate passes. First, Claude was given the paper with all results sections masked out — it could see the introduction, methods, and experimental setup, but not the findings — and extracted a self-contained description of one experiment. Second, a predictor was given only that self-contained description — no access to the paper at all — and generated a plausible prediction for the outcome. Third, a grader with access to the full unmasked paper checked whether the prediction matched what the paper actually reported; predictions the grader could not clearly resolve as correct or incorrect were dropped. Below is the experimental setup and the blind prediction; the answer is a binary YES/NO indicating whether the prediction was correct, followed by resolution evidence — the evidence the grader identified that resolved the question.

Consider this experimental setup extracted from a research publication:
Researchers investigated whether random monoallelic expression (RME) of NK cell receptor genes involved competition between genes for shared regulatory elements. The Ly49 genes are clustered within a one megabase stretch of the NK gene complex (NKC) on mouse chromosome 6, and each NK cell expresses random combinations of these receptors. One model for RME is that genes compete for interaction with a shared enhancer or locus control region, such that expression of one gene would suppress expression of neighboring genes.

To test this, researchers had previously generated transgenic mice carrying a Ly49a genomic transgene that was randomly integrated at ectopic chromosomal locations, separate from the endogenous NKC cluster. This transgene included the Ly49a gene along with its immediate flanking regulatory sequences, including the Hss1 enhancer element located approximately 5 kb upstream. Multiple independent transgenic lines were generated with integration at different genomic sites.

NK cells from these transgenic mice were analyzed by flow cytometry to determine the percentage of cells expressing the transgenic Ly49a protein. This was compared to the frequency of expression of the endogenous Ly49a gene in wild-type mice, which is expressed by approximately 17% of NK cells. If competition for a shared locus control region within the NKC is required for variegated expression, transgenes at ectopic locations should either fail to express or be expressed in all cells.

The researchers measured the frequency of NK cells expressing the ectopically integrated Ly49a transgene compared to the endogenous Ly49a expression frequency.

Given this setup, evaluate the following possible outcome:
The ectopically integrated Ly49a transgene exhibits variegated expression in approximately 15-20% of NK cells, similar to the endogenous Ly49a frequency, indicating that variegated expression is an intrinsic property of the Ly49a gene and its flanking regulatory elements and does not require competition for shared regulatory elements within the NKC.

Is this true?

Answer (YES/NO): YES